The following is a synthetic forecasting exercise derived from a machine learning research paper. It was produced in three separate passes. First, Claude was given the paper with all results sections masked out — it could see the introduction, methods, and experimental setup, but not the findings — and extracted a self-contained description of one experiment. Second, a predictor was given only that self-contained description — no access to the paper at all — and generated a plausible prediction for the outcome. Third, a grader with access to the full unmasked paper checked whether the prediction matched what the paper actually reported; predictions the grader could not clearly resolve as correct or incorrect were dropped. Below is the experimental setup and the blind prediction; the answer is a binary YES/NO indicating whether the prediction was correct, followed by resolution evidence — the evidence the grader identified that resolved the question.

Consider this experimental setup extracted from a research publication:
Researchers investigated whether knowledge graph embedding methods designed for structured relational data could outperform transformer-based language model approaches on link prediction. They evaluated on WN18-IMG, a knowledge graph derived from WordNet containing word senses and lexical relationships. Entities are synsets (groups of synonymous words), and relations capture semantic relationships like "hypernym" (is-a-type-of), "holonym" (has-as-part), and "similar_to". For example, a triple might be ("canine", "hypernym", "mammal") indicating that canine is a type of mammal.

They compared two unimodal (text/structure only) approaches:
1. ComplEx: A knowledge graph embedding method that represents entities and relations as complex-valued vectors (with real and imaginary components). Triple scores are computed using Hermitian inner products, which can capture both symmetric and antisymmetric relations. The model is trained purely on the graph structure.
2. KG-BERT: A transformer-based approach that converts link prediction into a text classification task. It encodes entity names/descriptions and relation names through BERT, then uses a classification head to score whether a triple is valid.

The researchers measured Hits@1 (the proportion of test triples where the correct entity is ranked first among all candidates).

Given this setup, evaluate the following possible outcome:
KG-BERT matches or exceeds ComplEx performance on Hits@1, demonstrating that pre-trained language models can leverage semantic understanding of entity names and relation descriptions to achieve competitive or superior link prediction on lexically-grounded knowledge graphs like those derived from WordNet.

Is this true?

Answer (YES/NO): NO